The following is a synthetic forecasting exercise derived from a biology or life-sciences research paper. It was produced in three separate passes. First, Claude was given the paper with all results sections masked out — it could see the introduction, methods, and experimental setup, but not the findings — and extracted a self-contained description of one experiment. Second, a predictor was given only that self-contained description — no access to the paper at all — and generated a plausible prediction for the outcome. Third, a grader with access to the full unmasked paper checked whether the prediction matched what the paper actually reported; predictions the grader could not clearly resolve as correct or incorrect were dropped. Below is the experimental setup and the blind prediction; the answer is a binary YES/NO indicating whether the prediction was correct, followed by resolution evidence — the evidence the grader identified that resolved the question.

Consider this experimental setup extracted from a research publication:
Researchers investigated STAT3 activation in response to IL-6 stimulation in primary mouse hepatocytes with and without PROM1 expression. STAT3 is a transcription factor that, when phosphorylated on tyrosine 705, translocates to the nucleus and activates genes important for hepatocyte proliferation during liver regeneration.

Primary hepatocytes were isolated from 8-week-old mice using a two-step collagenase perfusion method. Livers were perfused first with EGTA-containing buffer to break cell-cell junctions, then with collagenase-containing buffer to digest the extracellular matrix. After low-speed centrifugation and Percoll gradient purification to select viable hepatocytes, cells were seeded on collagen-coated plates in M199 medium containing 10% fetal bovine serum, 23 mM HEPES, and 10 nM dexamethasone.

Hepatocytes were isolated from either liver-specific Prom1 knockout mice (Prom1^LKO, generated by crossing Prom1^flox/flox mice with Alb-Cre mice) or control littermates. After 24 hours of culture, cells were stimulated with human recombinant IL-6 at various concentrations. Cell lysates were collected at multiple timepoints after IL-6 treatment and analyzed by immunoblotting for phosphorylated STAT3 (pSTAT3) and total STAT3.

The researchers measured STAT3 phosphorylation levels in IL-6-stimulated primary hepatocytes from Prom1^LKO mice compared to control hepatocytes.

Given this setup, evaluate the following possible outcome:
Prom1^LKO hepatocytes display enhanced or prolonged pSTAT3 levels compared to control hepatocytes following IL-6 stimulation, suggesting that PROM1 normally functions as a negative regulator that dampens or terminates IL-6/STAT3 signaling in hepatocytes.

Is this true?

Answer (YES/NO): NO